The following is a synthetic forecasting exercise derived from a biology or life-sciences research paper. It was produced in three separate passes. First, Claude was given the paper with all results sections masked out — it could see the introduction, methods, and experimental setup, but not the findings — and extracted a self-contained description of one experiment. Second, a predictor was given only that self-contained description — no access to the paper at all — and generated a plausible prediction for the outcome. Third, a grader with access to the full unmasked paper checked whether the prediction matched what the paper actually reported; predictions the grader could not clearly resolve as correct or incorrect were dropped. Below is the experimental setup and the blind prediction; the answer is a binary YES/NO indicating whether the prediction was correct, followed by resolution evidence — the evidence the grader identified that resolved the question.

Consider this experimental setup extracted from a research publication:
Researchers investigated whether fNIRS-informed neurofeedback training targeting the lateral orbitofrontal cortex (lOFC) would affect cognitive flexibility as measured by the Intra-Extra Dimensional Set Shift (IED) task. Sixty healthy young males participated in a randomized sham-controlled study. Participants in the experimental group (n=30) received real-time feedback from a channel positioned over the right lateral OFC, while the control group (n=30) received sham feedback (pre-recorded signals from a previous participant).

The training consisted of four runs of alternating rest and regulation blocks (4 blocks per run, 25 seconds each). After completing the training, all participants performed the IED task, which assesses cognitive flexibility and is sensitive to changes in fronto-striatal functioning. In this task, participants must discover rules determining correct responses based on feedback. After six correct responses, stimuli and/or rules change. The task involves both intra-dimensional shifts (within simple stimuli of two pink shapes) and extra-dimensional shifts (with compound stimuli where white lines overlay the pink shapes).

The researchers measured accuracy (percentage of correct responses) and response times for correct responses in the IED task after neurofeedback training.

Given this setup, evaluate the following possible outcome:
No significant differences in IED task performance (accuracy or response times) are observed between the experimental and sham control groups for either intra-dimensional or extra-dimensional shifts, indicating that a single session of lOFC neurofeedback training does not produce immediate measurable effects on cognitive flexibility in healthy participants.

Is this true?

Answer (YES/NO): NO